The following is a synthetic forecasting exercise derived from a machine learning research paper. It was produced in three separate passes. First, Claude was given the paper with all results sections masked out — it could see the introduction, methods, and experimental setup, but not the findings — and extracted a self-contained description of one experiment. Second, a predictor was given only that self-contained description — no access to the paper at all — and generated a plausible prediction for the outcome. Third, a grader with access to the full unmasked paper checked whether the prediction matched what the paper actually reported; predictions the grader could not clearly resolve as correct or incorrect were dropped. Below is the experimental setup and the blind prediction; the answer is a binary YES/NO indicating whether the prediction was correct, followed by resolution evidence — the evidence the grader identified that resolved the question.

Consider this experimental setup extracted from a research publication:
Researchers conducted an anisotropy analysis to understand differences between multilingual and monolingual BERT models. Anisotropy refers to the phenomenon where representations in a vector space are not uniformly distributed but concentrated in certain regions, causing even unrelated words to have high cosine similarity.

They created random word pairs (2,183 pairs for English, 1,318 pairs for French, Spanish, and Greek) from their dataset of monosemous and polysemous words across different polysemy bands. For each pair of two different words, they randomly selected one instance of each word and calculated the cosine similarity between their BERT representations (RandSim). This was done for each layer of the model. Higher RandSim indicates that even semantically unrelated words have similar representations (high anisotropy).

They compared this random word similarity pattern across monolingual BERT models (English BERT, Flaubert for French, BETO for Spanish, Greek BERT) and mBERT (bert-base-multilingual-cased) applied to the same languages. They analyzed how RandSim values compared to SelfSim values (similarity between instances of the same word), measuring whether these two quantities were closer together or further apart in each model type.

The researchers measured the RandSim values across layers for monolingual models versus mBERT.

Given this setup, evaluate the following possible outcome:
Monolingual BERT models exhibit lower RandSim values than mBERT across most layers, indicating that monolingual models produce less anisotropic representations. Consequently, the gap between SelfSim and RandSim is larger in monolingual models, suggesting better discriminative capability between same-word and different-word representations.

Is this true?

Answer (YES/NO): YES